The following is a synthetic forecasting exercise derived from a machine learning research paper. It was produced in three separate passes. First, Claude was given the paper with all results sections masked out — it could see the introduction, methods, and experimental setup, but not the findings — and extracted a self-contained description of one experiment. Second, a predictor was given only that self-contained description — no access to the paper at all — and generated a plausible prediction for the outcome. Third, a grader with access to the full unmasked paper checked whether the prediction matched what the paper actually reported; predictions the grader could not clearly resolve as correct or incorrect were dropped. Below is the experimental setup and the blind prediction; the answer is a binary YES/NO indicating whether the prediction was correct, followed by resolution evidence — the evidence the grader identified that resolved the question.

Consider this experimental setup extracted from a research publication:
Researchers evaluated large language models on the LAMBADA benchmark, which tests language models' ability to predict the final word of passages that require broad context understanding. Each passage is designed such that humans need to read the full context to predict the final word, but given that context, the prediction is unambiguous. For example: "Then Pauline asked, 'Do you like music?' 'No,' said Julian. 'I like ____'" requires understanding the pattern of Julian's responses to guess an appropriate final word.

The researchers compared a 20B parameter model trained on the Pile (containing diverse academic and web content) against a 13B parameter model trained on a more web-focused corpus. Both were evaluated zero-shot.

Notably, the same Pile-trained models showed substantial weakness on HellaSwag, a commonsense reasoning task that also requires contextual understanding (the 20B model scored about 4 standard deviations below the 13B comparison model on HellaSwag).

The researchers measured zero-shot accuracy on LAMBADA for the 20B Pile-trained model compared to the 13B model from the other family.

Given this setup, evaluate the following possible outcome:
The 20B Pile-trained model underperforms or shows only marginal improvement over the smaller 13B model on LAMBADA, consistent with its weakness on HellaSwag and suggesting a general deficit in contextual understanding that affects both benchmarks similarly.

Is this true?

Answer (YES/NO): NO